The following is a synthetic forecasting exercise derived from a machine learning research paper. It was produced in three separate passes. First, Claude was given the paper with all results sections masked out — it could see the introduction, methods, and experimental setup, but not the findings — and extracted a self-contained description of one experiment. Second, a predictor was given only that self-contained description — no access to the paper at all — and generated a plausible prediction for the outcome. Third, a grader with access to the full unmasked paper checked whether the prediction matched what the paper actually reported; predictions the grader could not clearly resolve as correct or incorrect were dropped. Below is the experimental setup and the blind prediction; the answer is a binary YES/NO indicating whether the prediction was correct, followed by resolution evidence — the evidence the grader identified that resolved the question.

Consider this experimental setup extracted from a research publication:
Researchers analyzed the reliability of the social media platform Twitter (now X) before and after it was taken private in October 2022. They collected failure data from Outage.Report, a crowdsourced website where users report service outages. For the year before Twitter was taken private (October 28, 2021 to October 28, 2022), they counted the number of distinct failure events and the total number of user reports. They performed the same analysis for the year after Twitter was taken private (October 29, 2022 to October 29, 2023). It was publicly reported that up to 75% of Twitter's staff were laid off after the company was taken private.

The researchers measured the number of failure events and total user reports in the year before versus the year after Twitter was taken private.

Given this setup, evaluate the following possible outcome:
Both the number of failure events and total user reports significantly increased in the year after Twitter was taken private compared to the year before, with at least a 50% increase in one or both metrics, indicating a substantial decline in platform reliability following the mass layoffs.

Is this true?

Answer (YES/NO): NO